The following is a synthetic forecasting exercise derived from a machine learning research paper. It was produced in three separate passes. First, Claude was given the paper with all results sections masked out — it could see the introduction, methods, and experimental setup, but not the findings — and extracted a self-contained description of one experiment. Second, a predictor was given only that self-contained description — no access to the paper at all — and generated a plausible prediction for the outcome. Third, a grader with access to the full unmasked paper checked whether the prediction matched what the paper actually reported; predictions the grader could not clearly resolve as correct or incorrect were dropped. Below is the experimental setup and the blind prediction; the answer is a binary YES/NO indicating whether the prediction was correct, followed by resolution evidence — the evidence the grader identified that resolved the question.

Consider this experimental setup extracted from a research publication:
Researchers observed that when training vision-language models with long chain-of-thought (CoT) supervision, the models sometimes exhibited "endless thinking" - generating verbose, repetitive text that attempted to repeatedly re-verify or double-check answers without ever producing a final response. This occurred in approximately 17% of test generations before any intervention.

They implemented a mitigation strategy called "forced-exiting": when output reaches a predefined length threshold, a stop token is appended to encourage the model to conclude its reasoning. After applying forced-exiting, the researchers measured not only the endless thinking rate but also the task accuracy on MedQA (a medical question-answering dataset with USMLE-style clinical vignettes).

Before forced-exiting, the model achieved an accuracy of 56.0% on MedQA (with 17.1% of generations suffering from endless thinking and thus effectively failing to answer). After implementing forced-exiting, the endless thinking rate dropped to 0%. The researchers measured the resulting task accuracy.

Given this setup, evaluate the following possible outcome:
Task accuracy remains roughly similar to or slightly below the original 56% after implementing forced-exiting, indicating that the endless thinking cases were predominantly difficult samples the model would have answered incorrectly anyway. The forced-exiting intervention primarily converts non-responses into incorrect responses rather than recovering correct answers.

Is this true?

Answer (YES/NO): NO